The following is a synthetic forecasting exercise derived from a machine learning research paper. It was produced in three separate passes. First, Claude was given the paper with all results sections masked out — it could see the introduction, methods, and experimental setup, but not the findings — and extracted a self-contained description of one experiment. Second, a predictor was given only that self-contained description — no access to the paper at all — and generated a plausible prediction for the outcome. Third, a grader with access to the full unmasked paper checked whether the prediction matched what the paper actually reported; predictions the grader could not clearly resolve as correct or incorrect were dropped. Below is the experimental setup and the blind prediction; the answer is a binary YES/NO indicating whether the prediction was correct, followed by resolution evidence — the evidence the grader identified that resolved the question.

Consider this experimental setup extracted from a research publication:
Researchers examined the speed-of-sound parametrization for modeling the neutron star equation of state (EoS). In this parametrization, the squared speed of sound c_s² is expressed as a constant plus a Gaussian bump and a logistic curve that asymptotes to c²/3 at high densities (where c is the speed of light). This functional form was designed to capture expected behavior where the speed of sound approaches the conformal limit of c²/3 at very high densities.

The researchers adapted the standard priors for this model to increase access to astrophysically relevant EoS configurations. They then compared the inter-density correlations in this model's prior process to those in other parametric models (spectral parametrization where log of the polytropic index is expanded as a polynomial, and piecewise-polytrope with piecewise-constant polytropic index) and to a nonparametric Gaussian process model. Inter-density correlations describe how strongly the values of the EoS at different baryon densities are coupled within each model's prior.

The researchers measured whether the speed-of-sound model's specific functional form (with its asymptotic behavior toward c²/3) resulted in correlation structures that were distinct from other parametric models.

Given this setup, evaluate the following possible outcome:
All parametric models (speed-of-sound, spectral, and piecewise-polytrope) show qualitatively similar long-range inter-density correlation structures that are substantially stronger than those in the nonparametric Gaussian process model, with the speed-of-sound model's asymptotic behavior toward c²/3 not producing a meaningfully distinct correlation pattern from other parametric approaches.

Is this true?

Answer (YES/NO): YES